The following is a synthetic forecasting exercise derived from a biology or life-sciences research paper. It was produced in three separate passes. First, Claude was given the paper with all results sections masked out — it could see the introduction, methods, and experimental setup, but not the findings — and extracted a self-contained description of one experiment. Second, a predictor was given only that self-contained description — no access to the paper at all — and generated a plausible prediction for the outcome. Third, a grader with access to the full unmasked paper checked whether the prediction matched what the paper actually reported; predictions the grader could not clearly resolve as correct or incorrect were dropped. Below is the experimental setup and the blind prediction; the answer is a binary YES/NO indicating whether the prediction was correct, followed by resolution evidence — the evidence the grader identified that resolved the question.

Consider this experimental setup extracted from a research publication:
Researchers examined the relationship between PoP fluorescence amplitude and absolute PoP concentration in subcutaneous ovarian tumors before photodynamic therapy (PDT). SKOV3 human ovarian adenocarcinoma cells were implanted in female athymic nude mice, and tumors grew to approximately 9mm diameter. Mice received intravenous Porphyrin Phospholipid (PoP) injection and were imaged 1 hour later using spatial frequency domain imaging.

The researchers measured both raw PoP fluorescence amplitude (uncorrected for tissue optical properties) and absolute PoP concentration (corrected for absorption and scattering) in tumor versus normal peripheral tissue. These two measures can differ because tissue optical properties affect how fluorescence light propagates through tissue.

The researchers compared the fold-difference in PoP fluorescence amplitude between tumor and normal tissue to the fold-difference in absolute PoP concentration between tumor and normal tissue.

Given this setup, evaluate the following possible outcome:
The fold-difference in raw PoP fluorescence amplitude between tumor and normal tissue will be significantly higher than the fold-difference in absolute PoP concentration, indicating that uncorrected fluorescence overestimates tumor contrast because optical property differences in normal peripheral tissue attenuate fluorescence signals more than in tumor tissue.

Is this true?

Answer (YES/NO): YES